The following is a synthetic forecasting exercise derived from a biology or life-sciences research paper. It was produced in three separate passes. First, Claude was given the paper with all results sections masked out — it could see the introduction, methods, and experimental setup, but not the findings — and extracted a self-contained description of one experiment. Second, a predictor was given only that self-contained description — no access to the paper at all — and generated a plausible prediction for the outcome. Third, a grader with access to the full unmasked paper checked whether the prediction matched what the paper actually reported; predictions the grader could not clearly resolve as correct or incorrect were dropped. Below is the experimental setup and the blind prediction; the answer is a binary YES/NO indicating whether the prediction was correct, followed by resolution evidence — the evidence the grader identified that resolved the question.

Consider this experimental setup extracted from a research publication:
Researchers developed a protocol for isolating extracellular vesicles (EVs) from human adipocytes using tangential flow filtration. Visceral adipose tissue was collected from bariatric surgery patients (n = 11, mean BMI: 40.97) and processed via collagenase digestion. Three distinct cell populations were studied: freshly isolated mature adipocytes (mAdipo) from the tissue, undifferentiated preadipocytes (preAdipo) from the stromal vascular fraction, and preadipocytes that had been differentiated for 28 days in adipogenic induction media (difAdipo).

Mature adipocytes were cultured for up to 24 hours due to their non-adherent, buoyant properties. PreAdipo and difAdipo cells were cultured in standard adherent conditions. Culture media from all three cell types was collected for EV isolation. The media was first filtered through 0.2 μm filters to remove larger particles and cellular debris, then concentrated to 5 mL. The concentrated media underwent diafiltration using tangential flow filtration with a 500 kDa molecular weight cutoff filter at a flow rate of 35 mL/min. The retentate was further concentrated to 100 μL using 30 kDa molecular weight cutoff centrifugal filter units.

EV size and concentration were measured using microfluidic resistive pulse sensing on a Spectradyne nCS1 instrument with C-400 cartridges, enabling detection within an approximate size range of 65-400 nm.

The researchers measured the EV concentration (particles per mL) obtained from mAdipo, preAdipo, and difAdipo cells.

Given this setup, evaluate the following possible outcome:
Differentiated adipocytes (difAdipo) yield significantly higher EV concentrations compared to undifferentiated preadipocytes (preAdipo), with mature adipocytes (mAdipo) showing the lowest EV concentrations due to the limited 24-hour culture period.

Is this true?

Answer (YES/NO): NO